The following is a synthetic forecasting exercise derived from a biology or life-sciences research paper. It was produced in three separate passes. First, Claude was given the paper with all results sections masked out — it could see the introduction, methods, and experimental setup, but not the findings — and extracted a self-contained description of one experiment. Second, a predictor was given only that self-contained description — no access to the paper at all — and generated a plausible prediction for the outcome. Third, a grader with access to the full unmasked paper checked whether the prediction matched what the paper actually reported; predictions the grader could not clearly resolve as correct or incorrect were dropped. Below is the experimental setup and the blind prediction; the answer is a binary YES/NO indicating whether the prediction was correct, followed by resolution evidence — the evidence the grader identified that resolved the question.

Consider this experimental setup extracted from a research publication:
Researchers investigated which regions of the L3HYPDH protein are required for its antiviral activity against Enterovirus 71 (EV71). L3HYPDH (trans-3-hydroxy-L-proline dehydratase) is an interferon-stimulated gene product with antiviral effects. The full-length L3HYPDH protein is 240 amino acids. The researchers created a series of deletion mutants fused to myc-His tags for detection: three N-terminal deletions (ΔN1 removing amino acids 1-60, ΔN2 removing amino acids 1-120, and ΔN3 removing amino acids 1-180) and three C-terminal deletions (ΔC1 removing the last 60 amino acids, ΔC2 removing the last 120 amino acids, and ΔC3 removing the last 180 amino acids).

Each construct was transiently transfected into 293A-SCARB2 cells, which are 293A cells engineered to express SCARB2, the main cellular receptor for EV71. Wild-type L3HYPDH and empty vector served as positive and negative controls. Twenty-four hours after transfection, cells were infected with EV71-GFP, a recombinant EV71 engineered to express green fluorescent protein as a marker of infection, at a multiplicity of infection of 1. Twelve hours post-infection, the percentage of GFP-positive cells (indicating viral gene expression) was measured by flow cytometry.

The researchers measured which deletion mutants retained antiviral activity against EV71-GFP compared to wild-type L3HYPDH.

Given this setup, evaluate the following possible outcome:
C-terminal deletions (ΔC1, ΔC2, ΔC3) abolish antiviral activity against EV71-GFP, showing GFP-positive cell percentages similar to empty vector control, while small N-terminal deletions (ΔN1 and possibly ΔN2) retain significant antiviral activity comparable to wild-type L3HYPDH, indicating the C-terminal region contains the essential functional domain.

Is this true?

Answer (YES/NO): NO